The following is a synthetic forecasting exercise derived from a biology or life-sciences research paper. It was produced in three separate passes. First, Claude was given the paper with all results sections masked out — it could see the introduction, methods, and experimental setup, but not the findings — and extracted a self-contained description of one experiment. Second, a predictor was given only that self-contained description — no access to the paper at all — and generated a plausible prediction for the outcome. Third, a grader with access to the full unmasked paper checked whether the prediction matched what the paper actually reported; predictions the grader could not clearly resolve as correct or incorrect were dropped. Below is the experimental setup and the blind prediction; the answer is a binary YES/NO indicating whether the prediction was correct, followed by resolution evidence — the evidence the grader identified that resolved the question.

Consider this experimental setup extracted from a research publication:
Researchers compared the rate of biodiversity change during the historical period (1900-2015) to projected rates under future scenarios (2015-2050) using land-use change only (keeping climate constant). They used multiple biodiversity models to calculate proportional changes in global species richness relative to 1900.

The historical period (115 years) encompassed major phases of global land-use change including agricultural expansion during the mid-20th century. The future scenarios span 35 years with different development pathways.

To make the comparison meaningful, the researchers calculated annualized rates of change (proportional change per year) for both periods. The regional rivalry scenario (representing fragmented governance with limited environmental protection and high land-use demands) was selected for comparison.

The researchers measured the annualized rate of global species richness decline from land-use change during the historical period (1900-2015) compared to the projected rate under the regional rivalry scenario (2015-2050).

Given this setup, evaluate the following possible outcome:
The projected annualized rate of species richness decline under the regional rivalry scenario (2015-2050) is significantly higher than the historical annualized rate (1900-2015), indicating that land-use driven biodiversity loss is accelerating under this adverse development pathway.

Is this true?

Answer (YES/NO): NO